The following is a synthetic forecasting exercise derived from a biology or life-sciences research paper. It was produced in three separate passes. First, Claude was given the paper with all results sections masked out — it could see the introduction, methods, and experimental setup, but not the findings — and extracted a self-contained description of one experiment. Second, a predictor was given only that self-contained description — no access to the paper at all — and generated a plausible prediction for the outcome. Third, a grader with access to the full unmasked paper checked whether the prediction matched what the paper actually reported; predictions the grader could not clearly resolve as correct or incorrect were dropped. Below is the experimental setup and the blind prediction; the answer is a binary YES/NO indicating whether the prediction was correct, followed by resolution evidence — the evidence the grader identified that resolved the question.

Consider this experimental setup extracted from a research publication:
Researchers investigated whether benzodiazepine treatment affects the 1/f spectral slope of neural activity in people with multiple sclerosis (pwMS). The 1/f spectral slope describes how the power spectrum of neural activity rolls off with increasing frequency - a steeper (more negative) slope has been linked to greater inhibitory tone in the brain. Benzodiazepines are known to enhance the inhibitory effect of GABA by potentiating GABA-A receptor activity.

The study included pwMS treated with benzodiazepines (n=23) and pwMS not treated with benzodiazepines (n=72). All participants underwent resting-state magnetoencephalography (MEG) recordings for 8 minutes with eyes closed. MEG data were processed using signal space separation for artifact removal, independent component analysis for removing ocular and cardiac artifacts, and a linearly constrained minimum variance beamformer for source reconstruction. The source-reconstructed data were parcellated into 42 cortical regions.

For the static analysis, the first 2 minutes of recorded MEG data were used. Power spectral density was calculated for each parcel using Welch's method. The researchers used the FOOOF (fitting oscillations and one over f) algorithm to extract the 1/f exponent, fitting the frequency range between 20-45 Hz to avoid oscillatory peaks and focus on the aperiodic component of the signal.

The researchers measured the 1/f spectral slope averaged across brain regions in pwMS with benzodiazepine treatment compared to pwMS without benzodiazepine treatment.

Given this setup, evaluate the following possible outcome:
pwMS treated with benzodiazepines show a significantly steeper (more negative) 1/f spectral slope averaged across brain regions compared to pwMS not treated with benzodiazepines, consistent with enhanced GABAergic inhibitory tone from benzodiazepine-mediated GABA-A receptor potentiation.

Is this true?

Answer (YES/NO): YES